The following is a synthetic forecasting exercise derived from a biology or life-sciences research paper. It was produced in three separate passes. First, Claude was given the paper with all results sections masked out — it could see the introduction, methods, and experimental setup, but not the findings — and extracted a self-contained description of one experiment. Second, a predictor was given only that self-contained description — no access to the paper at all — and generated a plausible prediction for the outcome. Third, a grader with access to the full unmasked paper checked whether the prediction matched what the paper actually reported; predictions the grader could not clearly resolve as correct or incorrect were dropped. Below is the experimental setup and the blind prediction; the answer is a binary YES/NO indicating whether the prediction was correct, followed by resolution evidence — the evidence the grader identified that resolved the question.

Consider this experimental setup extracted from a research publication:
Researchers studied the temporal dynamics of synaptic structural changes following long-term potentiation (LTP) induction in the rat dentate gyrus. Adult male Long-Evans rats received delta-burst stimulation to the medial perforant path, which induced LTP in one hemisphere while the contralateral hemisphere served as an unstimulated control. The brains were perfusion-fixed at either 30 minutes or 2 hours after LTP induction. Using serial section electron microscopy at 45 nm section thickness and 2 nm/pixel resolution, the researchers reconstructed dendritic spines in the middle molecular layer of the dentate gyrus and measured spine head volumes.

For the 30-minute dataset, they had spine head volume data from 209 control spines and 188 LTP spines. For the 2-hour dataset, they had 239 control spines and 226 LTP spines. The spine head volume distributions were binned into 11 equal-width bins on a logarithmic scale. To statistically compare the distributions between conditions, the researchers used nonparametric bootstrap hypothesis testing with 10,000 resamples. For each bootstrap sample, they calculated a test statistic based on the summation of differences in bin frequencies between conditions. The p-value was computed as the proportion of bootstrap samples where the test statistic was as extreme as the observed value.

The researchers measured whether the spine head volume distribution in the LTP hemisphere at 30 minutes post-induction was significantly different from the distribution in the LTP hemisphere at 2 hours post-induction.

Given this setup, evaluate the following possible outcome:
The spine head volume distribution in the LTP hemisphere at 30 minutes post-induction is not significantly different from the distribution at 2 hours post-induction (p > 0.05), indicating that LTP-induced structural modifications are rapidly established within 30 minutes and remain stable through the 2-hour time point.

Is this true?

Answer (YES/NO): NO